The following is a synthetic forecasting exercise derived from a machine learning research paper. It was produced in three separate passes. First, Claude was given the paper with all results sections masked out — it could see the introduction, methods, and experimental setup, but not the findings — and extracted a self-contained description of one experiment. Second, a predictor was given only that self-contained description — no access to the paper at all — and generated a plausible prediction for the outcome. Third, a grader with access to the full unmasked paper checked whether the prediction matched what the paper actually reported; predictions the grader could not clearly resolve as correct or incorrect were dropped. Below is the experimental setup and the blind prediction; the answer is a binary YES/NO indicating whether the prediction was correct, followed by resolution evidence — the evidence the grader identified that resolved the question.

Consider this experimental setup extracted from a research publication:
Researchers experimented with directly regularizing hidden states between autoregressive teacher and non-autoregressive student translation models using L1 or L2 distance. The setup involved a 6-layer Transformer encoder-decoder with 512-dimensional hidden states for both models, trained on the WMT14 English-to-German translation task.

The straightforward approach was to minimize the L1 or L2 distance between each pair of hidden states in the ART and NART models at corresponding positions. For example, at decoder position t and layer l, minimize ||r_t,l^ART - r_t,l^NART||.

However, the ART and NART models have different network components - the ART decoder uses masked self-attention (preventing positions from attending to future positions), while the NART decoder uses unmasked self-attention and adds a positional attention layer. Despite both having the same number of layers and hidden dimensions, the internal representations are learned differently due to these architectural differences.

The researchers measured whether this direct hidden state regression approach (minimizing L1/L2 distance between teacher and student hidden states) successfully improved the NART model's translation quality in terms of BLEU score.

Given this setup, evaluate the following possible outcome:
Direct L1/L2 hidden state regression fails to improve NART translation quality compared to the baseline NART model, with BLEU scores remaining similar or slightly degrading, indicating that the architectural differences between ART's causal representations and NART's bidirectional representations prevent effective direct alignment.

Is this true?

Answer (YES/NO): YES